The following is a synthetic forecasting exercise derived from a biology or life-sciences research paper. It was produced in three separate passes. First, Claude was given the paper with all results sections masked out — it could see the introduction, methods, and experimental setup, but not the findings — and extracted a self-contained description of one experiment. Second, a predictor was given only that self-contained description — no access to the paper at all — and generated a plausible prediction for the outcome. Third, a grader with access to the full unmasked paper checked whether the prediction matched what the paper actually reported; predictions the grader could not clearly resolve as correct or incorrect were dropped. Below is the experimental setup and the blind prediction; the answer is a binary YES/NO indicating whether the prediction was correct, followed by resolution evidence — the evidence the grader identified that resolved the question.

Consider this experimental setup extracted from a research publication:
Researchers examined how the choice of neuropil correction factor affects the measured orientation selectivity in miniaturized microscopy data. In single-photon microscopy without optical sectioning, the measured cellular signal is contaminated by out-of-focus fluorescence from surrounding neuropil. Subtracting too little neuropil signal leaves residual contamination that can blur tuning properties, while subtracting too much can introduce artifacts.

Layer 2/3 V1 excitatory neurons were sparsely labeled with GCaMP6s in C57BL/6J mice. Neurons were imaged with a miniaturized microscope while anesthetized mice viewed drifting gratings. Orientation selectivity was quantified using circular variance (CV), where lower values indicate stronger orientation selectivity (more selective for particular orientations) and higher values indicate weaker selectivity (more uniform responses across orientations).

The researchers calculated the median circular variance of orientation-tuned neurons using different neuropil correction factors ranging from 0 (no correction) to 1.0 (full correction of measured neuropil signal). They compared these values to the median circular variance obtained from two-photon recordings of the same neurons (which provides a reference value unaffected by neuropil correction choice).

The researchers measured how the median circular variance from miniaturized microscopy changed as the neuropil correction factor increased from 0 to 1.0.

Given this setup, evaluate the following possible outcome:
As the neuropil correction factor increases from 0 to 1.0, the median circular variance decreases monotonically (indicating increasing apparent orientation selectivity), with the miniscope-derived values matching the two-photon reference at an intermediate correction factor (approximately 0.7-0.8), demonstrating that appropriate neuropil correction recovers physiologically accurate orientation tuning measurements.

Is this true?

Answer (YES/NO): NO